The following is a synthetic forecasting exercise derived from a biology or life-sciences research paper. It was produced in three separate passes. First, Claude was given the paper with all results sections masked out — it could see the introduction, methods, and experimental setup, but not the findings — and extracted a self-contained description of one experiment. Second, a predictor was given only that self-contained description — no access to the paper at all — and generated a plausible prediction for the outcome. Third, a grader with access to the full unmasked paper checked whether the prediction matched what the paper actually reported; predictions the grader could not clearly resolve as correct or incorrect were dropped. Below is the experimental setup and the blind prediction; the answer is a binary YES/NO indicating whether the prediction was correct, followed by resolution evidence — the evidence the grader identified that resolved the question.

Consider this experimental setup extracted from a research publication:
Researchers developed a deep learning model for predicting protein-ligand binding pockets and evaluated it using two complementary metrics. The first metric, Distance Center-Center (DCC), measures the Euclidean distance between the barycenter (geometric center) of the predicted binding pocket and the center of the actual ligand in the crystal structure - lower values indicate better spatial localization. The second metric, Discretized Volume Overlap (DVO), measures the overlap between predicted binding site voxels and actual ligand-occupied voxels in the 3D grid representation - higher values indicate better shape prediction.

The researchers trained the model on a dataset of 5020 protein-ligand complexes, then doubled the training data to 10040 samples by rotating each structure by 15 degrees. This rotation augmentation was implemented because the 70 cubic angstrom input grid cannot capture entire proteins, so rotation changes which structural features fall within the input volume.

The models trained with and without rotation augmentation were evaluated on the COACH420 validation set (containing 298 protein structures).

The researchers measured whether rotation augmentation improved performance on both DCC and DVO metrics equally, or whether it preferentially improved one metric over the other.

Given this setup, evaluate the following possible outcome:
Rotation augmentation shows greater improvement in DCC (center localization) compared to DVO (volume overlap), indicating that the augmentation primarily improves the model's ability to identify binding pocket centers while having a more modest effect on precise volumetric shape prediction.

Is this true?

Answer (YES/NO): YES